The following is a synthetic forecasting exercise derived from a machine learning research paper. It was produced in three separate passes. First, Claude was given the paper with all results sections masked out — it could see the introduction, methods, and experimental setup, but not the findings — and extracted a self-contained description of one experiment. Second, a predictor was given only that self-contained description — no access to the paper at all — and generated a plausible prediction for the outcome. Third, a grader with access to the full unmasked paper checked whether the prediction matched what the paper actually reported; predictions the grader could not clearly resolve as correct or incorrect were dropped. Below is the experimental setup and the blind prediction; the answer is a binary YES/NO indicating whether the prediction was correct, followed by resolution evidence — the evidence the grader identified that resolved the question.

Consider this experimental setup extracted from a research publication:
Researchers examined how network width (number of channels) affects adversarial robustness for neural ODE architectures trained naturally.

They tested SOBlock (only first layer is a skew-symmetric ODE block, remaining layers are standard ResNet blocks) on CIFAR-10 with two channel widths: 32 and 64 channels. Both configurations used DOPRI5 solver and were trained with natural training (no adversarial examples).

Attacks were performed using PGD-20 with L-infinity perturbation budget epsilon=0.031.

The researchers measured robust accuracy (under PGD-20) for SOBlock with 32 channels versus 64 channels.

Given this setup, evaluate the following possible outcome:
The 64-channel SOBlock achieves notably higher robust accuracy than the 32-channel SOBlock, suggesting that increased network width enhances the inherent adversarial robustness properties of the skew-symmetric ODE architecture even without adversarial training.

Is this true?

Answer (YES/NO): YES